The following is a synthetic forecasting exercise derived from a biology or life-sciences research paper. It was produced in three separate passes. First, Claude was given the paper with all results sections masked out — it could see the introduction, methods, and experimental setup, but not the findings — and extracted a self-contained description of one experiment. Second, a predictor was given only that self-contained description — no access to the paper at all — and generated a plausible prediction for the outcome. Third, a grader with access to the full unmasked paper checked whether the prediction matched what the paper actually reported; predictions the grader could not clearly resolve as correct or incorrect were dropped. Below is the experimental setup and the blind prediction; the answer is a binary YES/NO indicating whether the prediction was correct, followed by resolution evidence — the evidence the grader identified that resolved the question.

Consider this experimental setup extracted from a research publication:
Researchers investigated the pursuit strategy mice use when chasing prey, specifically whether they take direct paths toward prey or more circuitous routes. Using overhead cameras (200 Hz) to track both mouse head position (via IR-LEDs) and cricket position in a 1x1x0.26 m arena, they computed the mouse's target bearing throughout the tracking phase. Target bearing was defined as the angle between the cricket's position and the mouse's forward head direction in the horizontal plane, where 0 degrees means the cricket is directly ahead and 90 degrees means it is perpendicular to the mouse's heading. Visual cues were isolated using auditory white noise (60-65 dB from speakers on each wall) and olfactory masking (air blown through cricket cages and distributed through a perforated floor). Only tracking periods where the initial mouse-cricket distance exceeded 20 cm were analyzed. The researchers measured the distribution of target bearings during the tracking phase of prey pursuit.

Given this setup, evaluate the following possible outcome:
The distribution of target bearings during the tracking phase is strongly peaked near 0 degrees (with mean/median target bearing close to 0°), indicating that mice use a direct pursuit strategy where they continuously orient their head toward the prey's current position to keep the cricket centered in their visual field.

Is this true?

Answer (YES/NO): YES